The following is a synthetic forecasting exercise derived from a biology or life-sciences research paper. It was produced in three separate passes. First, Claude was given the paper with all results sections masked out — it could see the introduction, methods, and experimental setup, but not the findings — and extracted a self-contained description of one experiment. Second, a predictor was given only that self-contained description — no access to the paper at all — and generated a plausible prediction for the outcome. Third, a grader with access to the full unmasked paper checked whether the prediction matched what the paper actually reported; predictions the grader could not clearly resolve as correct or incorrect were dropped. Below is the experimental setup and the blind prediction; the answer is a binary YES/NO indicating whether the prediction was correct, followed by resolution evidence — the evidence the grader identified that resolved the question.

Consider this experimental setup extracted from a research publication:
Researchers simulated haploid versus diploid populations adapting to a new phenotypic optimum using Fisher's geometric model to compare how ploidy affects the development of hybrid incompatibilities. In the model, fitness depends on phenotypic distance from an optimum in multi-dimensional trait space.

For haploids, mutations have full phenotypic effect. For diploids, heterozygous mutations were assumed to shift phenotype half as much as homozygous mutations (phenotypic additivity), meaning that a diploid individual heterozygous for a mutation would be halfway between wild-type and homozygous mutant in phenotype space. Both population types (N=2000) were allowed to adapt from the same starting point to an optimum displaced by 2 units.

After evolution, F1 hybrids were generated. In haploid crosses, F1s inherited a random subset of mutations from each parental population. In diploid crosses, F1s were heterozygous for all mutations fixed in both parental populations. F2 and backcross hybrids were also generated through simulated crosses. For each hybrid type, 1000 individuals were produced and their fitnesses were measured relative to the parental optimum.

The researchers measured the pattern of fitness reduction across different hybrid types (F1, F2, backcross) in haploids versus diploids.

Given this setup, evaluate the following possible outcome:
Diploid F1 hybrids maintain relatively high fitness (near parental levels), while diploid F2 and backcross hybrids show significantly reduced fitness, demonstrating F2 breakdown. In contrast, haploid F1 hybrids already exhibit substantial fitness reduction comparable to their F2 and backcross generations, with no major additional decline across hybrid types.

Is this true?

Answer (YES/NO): NO